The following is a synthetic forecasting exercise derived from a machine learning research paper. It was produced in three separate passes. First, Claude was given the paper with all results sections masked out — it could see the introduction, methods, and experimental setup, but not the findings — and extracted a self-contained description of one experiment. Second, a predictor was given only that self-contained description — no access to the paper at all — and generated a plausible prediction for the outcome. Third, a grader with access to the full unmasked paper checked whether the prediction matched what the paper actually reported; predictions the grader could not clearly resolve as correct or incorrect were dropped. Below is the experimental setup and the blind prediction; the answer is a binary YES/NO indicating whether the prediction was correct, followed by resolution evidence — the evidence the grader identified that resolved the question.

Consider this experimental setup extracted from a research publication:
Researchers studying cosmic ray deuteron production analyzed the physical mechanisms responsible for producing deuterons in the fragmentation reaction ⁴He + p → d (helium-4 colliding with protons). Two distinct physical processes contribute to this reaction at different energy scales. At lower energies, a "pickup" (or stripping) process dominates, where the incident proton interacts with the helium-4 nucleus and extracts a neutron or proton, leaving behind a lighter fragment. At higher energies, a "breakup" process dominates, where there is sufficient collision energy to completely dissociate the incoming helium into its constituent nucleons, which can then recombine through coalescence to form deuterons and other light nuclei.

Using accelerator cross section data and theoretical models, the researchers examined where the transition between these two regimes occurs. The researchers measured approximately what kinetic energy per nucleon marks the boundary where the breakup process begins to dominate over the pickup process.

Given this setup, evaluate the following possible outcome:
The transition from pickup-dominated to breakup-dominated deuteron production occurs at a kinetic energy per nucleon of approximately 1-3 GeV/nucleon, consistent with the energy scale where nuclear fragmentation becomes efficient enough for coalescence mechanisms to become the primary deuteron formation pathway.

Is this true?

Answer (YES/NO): NO